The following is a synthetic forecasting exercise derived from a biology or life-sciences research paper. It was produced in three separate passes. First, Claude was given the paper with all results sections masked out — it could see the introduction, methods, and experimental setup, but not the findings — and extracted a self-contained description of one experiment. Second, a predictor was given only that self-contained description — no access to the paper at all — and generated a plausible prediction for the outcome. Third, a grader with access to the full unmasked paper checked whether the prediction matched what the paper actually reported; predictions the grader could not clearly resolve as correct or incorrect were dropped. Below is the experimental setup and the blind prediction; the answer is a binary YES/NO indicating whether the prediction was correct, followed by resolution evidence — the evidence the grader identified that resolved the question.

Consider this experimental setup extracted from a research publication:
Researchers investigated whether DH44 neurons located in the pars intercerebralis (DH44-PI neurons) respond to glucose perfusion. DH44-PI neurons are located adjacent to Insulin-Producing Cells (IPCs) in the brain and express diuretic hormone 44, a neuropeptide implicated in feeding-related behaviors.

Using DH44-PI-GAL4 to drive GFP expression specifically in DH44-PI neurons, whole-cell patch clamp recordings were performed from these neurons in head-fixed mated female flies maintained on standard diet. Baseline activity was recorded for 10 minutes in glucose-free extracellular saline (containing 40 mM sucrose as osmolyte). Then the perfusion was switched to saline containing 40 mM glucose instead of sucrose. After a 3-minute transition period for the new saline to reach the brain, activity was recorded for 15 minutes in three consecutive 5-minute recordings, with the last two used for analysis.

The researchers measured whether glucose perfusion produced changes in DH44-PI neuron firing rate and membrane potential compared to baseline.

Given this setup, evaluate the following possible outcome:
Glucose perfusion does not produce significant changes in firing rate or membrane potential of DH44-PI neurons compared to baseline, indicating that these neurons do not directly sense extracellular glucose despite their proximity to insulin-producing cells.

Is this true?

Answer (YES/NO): NO